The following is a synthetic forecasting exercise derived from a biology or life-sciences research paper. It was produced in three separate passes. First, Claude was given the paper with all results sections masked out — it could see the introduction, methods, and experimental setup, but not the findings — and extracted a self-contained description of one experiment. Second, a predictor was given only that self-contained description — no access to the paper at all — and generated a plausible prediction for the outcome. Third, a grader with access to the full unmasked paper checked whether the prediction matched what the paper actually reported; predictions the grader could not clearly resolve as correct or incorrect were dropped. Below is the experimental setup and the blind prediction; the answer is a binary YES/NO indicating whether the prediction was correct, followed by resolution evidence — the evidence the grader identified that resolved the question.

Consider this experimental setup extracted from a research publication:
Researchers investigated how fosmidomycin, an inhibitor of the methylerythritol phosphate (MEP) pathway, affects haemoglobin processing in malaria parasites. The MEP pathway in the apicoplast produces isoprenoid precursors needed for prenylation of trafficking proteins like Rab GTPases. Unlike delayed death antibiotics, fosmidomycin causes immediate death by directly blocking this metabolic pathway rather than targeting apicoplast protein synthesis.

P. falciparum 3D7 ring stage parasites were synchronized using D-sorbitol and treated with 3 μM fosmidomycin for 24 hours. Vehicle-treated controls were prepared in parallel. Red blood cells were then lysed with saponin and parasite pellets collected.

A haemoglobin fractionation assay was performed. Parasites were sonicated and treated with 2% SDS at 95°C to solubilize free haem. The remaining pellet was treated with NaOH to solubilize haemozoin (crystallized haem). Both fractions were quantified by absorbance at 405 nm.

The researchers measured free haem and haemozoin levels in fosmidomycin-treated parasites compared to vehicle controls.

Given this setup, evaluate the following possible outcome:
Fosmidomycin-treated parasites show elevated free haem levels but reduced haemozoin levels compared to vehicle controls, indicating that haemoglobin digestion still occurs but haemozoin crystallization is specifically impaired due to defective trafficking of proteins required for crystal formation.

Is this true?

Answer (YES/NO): NO